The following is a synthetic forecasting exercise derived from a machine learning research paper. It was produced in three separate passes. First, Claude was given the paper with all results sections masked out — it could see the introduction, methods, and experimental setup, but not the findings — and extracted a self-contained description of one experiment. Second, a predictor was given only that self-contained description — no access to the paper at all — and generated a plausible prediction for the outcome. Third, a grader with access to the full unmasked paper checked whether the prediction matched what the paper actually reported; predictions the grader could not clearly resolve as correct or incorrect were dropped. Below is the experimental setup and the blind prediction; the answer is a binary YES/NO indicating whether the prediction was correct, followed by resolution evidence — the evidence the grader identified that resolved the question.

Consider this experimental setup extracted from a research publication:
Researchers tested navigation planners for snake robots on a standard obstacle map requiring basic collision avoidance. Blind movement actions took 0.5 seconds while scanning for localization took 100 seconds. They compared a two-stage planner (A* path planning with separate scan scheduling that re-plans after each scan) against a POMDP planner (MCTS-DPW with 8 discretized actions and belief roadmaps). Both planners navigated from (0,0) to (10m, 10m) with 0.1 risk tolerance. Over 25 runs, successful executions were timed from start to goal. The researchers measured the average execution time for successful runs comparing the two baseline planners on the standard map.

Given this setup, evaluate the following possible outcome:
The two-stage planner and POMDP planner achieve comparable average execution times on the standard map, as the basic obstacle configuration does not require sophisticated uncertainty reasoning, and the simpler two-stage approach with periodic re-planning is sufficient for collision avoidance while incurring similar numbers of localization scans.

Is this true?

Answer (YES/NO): NO